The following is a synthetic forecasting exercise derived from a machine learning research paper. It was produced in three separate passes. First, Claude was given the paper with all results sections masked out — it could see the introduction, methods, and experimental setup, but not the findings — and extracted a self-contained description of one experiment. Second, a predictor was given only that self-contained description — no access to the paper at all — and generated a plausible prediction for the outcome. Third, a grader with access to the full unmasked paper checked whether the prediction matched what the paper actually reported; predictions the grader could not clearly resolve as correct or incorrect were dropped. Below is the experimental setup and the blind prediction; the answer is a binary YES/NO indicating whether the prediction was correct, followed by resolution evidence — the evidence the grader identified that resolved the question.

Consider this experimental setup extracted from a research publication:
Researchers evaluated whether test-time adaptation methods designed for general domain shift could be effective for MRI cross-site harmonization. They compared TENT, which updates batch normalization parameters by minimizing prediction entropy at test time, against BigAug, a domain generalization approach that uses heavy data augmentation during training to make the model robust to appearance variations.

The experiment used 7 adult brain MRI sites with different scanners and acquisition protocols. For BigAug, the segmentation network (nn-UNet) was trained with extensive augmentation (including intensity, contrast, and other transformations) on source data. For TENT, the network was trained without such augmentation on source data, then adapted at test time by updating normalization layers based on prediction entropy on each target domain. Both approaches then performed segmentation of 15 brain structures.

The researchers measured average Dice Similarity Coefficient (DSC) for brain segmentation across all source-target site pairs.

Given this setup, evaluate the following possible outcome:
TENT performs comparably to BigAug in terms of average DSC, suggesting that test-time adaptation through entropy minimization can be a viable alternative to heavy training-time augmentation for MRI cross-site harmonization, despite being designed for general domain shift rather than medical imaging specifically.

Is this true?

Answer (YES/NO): NO